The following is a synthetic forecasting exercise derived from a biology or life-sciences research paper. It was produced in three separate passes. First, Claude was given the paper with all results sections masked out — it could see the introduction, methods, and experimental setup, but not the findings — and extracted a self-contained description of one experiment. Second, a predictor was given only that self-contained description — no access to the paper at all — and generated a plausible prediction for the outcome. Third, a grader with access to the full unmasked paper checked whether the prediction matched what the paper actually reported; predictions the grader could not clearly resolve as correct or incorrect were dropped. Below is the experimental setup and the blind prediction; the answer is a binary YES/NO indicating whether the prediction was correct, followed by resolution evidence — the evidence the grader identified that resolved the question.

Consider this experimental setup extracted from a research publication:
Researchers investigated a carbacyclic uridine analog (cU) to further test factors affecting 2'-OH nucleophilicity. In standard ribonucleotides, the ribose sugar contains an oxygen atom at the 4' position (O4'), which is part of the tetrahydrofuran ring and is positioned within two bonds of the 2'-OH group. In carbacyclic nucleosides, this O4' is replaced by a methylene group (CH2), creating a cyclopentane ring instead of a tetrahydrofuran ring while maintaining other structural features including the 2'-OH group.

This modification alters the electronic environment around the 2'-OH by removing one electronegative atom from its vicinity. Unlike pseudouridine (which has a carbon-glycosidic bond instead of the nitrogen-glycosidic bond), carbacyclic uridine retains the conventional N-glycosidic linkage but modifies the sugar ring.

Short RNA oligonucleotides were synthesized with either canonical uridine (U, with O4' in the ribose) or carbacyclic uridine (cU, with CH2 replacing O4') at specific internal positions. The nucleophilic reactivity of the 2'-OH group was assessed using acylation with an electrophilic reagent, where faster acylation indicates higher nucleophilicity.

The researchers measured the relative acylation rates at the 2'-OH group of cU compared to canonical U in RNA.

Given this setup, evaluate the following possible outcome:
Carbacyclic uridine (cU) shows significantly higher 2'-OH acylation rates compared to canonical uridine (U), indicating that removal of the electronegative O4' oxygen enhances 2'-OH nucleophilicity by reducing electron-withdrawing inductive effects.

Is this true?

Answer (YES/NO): NO